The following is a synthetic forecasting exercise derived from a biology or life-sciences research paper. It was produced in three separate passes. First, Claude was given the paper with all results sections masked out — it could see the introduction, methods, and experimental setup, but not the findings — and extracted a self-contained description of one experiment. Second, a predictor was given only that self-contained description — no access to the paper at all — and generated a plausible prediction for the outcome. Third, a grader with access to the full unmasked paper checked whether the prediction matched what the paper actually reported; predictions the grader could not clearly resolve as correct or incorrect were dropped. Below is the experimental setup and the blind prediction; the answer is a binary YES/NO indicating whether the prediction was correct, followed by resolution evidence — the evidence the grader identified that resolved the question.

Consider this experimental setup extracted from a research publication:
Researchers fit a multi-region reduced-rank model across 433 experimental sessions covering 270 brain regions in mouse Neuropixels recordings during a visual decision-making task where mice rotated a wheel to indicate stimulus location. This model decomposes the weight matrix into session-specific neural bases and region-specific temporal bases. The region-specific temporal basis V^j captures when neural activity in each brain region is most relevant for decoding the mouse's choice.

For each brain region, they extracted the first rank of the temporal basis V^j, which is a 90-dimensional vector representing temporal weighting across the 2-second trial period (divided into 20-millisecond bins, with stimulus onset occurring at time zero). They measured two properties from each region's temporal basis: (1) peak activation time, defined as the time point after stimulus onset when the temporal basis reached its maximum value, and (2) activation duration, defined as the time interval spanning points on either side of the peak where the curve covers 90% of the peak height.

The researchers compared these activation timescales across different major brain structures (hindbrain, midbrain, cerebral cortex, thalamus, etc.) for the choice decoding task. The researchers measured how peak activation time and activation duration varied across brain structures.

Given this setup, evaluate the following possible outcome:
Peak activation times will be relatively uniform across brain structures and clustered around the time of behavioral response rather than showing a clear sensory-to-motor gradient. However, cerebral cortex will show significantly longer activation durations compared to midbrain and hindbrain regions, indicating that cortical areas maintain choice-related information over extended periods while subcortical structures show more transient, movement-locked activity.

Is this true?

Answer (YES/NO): NO